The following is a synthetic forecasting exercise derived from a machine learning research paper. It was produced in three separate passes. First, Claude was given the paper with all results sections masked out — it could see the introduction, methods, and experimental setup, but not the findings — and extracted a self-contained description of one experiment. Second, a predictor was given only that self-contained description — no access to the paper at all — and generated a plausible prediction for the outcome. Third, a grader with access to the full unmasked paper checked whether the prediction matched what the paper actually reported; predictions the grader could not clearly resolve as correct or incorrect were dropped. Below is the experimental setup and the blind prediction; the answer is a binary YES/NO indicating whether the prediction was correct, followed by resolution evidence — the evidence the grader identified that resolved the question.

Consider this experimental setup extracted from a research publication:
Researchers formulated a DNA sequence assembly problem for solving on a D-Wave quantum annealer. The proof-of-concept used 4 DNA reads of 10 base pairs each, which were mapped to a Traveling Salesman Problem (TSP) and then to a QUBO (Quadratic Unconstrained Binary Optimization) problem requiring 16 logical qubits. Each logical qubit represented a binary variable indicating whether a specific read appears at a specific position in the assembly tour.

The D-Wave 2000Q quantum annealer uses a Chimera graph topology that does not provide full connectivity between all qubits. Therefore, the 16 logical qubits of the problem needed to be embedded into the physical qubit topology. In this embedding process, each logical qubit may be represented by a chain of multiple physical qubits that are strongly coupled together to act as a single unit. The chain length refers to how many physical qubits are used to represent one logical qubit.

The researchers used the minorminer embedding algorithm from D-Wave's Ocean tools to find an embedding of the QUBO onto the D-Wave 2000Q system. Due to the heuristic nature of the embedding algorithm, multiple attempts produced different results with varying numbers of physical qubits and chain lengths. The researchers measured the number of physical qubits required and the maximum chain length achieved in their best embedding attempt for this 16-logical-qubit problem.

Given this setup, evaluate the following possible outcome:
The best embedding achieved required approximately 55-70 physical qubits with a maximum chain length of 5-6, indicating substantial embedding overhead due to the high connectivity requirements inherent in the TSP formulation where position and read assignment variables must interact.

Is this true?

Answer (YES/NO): YES